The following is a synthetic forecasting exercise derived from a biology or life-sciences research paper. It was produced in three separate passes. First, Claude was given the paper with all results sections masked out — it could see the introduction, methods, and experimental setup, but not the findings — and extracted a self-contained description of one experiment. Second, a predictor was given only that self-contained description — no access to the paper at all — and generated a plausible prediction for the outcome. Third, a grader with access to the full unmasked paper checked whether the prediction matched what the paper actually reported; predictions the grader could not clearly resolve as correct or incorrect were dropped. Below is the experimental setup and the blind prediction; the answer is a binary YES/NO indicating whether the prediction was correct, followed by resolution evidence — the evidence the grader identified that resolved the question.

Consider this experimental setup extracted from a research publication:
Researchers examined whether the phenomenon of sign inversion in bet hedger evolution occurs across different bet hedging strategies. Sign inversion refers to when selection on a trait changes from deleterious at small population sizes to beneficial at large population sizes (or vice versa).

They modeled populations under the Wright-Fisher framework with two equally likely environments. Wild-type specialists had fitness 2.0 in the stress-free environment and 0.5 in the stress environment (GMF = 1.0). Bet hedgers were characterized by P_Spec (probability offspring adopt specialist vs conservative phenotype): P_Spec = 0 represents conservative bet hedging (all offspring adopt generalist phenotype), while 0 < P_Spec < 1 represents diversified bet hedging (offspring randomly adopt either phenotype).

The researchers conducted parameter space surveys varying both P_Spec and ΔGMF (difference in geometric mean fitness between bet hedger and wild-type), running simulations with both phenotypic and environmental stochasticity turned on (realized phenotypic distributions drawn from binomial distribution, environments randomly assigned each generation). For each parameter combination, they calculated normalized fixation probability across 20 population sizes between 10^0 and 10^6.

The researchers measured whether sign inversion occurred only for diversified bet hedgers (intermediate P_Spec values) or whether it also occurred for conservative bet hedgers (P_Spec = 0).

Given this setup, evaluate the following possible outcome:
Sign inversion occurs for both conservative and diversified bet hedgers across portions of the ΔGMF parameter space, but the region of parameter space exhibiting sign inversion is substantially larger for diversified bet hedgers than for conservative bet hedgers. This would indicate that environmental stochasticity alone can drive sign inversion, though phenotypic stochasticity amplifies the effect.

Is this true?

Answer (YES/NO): YES